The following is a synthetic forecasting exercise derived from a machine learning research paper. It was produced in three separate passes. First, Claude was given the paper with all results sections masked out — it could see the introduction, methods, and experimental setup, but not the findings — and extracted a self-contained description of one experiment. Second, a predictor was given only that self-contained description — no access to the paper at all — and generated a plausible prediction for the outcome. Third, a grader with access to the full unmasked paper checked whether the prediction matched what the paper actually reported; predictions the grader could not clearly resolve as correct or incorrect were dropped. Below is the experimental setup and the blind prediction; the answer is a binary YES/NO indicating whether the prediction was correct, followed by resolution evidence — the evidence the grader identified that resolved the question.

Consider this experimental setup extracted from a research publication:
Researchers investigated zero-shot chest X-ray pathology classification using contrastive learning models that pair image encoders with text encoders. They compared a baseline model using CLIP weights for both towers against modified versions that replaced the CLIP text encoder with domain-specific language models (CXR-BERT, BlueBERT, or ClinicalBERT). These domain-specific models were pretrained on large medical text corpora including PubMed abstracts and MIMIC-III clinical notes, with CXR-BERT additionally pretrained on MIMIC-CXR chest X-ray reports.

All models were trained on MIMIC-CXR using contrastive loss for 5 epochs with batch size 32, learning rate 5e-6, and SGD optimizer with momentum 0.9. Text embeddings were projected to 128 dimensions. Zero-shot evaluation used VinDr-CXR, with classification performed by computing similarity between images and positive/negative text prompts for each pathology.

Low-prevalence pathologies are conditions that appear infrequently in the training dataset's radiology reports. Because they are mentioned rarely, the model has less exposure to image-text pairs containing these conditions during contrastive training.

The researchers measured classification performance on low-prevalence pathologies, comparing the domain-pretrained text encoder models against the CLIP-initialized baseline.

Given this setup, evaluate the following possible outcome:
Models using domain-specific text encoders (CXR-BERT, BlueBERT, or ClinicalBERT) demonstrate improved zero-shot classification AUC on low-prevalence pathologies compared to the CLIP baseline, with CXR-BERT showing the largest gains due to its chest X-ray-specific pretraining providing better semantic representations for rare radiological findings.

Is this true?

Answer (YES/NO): YES